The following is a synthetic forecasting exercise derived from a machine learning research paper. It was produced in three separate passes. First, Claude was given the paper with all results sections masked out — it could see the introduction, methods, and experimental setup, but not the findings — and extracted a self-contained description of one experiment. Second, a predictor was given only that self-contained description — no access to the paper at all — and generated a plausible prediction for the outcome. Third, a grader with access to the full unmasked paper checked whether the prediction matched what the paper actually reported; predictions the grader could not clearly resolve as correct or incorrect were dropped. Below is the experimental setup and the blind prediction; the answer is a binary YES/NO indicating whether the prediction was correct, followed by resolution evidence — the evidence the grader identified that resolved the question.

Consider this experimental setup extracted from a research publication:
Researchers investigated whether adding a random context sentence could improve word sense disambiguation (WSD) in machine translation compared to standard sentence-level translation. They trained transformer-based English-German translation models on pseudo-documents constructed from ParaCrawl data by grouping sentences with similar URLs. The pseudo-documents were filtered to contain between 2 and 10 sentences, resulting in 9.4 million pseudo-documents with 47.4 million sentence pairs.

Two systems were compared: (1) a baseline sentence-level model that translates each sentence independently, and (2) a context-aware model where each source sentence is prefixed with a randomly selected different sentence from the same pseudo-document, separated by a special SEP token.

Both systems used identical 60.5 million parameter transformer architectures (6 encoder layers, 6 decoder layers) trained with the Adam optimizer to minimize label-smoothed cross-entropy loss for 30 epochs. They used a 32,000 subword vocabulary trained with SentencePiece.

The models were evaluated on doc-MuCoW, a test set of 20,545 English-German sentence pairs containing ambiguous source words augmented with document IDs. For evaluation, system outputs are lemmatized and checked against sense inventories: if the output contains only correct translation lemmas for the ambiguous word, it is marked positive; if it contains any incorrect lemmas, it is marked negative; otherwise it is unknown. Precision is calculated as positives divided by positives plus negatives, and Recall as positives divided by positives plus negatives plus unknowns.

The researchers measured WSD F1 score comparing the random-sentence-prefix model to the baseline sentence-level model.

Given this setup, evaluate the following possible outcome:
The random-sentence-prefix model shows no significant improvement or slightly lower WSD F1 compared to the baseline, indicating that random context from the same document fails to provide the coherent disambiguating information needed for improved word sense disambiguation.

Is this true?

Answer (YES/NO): YES